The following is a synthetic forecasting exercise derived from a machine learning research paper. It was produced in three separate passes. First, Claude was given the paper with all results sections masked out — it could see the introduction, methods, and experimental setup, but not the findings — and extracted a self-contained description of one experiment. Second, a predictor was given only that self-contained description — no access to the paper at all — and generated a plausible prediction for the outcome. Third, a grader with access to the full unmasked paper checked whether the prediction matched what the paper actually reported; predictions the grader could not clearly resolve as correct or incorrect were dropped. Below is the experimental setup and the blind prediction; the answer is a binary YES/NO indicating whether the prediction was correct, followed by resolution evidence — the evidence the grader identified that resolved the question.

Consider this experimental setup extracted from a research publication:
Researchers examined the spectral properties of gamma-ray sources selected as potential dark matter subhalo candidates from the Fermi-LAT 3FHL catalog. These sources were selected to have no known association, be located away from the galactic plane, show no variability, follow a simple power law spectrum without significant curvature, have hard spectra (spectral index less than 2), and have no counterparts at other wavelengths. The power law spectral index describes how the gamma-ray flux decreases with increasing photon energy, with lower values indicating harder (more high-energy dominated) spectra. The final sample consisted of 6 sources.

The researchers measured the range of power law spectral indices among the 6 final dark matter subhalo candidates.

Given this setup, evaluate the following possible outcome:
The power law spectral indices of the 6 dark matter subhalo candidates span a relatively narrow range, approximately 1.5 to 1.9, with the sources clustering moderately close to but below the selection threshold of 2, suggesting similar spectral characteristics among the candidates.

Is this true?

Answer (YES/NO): YES